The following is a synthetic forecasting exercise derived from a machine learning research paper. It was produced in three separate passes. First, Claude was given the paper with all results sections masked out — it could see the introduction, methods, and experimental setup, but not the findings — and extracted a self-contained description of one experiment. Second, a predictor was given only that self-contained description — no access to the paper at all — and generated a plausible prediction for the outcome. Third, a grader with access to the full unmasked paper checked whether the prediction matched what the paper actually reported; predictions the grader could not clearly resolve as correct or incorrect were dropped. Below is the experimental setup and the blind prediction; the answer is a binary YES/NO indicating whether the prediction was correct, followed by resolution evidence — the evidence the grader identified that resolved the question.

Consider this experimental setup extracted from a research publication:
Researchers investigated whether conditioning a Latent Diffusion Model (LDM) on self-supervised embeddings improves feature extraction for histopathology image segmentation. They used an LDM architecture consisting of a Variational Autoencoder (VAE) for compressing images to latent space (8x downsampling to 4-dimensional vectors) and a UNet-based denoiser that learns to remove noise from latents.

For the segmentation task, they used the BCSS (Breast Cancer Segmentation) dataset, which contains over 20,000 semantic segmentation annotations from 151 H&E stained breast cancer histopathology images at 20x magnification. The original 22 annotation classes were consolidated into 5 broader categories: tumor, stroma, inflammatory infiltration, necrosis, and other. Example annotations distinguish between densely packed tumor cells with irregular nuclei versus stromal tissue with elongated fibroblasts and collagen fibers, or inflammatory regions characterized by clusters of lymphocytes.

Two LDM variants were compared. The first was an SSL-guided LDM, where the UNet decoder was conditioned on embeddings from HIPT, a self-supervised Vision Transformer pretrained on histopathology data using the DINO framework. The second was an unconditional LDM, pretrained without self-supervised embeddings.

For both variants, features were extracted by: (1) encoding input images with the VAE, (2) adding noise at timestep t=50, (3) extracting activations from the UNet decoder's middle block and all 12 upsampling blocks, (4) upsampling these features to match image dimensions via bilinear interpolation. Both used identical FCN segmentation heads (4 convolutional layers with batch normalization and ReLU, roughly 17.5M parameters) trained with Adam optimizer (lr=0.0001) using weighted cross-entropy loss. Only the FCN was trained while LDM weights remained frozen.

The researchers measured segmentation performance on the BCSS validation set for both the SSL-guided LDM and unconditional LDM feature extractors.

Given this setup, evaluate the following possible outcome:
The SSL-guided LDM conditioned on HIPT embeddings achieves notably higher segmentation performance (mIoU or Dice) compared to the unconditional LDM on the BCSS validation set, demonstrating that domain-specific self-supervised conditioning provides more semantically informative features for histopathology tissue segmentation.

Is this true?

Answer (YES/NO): YES